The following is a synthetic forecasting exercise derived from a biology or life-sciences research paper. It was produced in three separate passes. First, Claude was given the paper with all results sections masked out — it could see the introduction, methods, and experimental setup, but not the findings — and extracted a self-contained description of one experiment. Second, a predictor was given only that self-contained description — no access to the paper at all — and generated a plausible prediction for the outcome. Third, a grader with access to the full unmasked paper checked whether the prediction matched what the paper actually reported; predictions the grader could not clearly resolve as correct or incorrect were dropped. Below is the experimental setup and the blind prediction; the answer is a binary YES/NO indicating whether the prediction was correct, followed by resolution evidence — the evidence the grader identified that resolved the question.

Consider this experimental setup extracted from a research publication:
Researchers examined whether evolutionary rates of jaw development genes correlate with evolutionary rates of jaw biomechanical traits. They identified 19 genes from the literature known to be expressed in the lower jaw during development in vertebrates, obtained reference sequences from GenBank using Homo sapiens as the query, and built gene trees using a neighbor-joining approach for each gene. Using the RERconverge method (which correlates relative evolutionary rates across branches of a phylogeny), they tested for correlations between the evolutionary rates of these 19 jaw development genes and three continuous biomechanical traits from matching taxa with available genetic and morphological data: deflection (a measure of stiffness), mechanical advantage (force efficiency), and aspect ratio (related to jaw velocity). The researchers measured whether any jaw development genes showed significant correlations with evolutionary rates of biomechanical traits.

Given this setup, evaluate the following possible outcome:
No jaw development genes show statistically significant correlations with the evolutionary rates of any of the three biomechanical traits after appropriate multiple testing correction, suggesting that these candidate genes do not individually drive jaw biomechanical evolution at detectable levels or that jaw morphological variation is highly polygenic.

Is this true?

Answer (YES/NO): NO